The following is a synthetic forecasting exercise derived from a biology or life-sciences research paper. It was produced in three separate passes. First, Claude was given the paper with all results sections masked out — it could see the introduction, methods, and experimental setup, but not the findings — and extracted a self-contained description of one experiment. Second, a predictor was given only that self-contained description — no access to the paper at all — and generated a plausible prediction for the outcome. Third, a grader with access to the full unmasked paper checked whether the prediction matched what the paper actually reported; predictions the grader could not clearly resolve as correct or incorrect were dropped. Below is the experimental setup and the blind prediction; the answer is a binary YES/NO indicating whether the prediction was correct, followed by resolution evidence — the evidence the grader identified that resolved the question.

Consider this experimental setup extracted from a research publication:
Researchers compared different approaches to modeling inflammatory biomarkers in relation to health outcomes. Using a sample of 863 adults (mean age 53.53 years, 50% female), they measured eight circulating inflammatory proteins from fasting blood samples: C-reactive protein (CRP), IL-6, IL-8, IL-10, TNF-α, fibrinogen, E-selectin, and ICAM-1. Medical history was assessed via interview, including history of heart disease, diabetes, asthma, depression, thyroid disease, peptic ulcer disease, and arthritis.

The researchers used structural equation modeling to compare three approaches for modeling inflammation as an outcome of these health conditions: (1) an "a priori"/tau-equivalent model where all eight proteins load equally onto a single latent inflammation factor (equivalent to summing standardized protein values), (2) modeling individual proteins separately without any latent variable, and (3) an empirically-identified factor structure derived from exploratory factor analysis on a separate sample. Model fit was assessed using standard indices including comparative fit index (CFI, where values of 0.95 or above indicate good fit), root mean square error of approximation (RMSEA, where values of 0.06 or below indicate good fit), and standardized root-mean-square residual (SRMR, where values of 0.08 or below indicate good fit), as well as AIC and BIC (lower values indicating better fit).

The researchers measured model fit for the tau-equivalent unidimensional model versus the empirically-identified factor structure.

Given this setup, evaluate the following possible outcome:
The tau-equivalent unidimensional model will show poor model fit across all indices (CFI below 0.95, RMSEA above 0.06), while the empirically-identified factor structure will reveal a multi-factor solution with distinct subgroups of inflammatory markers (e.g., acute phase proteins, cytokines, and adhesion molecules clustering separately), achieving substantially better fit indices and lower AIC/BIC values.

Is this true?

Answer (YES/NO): NO